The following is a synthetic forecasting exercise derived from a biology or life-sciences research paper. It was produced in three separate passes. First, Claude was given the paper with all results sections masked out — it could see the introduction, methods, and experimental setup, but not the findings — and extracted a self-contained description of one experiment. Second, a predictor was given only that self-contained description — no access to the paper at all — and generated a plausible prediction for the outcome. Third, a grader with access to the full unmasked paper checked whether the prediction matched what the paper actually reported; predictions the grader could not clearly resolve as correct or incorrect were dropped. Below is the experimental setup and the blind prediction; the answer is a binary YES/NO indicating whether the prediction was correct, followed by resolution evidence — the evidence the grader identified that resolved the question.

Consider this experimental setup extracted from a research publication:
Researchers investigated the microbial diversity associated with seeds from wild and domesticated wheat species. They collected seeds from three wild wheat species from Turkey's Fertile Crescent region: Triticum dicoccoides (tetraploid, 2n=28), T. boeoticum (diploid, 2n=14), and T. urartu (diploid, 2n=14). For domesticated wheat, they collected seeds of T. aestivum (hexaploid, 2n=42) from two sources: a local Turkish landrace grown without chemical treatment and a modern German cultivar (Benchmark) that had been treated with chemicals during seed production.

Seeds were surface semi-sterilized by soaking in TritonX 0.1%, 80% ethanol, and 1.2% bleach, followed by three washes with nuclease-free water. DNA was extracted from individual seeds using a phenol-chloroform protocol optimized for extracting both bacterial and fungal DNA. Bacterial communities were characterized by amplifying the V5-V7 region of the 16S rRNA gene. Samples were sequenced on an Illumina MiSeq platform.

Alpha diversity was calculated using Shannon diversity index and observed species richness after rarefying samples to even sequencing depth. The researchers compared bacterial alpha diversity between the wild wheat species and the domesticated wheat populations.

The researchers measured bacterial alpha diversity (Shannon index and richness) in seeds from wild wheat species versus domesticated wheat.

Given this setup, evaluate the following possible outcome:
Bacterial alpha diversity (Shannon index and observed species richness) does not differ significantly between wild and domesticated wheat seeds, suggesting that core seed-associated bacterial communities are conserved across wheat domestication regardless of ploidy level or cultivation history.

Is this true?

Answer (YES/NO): YES